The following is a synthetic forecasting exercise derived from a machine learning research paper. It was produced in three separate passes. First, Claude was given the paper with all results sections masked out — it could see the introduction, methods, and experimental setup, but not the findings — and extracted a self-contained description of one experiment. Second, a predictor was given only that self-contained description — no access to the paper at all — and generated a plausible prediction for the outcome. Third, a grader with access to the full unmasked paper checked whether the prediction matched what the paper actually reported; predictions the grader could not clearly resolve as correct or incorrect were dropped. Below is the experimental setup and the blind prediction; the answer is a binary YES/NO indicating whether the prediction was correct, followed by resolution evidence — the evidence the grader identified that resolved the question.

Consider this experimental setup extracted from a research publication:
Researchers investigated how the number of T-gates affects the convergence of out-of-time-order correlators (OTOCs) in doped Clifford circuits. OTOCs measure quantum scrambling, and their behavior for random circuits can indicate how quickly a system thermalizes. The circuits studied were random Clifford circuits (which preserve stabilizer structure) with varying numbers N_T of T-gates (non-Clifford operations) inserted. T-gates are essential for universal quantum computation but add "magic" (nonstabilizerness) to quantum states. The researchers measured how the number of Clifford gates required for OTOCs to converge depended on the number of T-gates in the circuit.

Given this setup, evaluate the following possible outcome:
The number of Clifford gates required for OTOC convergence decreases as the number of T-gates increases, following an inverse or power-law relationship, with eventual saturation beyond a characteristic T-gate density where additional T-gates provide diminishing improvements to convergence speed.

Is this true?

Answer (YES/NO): NO